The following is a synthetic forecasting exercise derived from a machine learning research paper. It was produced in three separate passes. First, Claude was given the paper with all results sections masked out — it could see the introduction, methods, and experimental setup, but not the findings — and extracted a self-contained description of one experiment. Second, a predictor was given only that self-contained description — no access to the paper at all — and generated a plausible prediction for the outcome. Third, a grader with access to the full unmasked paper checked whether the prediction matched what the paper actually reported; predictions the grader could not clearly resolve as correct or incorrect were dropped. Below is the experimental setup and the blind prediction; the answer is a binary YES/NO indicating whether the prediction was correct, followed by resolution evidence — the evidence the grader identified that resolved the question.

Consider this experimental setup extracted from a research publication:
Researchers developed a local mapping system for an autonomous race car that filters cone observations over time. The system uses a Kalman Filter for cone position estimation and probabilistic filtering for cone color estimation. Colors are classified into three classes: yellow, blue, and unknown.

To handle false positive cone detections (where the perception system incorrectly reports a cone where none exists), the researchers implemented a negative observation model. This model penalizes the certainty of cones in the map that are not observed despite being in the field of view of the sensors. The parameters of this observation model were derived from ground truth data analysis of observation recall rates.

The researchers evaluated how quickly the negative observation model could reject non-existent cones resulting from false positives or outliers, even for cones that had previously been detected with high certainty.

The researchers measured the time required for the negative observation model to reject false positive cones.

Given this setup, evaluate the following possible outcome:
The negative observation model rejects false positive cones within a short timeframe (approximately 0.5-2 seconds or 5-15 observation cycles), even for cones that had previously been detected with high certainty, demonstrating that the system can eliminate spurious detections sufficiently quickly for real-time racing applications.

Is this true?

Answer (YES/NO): NO